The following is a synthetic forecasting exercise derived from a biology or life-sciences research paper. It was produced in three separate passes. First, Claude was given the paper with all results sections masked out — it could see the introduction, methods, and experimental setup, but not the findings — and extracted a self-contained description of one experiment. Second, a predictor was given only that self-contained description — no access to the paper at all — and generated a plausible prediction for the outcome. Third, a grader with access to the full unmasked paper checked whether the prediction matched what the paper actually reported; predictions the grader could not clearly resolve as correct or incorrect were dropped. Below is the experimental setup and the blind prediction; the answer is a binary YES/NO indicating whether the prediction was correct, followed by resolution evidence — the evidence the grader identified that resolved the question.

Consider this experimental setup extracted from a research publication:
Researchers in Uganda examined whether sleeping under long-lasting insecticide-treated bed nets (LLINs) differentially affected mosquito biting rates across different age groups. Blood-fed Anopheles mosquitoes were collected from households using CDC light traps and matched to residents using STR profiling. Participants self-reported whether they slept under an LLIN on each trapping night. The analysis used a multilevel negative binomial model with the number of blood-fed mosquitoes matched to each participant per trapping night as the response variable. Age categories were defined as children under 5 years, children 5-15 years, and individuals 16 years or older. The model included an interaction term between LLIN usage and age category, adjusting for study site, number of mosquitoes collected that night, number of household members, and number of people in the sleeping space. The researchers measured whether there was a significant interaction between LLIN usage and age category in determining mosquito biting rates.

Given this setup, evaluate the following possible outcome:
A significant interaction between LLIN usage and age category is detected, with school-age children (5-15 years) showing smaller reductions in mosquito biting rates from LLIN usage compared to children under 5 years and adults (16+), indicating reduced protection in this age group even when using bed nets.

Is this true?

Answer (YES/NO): NO